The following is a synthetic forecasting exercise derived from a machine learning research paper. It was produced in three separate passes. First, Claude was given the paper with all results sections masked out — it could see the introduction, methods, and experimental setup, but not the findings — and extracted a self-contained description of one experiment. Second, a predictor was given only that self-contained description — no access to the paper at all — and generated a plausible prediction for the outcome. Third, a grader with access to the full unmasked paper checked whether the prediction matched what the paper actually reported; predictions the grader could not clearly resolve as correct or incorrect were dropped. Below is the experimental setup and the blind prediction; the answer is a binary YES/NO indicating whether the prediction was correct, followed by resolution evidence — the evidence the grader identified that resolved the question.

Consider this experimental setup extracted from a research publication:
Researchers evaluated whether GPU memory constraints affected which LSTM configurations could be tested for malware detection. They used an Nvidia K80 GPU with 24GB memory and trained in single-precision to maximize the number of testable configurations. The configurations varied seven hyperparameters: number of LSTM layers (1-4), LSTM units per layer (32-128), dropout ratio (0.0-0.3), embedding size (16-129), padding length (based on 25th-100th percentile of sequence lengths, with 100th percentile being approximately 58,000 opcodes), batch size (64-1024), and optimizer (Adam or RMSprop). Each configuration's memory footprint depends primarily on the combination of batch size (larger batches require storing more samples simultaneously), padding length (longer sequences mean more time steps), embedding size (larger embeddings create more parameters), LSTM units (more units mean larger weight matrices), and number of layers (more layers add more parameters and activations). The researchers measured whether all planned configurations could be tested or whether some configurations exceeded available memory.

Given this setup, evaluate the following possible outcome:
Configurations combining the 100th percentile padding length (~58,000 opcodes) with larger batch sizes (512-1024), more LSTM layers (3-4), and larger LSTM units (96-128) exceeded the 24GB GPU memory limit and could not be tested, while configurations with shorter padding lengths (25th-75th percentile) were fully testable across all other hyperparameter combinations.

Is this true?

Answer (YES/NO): NO